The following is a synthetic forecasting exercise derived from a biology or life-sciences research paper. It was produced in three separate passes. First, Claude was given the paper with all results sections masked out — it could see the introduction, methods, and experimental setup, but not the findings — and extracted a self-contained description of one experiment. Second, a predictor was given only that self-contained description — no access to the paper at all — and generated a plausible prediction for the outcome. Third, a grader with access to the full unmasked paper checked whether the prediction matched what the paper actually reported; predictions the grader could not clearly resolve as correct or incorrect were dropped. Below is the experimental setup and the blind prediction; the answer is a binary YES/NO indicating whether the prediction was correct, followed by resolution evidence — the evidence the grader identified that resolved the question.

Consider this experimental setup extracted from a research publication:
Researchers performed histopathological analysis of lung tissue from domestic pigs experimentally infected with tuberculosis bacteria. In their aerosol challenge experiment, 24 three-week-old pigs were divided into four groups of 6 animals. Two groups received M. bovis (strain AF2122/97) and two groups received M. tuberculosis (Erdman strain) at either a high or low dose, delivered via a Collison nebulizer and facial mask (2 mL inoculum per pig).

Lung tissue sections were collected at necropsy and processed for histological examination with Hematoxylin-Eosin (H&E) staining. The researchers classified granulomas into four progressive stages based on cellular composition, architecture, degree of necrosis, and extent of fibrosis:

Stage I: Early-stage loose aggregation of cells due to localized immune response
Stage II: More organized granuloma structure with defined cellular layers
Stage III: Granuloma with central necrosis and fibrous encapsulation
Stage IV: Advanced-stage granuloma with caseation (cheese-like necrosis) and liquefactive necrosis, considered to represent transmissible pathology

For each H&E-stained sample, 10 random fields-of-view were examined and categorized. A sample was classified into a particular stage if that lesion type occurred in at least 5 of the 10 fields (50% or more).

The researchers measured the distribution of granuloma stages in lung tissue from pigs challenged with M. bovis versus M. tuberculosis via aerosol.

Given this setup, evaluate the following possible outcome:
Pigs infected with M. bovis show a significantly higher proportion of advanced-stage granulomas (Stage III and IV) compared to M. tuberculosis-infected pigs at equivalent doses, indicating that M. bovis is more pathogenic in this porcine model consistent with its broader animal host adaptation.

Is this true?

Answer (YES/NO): YES